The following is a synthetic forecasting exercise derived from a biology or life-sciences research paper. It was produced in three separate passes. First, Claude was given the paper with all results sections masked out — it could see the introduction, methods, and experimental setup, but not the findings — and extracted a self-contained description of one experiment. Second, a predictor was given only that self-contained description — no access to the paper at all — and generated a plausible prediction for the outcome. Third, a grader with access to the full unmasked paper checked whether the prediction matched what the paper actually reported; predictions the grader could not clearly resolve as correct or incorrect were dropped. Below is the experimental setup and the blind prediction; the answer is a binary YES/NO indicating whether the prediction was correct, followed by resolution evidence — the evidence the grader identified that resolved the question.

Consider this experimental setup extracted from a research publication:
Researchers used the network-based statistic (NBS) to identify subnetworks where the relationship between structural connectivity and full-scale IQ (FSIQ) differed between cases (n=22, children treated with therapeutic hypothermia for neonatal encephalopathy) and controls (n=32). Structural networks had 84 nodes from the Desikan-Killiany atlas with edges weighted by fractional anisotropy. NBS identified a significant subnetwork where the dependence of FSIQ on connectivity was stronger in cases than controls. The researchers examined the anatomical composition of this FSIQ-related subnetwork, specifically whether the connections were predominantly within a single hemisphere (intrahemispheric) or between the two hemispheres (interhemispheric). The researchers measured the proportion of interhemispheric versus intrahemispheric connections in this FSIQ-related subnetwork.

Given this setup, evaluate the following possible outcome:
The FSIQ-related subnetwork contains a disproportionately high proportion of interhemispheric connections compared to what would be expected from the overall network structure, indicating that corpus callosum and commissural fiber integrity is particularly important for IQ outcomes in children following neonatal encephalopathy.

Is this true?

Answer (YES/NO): YES